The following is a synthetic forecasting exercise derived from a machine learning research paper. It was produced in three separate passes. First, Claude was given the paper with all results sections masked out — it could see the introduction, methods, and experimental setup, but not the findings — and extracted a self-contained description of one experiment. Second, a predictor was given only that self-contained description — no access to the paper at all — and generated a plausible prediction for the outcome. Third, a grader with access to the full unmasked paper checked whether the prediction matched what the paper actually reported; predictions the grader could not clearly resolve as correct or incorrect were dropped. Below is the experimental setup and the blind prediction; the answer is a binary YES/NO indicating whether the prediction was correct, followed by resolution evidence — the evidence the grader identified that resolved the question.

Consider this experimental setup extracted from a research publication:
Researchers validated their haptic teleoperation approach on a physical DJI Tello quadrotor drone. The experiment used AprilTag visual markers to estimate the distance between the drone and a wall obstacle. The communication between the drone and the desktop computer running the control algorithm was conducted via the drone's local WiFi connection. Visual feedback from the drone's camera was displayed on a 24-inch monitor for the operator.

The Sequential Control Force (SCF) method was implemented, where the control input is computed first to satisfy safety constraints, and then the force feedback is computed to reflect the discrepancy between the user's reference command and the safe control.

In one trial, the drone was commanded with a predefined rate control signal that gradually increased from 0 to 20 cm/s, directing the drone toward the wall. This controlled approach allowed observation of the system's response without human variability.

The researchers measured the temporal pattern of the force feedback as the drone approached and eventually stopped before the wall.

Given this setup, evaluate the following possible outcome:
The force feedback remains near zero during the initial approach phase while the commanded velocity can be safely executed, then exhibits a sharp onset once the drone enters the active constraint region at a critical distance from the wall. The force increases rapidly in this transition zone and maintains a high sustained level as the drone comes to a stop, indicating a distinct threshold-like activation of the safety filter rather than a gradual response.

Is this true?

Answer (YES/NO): NO